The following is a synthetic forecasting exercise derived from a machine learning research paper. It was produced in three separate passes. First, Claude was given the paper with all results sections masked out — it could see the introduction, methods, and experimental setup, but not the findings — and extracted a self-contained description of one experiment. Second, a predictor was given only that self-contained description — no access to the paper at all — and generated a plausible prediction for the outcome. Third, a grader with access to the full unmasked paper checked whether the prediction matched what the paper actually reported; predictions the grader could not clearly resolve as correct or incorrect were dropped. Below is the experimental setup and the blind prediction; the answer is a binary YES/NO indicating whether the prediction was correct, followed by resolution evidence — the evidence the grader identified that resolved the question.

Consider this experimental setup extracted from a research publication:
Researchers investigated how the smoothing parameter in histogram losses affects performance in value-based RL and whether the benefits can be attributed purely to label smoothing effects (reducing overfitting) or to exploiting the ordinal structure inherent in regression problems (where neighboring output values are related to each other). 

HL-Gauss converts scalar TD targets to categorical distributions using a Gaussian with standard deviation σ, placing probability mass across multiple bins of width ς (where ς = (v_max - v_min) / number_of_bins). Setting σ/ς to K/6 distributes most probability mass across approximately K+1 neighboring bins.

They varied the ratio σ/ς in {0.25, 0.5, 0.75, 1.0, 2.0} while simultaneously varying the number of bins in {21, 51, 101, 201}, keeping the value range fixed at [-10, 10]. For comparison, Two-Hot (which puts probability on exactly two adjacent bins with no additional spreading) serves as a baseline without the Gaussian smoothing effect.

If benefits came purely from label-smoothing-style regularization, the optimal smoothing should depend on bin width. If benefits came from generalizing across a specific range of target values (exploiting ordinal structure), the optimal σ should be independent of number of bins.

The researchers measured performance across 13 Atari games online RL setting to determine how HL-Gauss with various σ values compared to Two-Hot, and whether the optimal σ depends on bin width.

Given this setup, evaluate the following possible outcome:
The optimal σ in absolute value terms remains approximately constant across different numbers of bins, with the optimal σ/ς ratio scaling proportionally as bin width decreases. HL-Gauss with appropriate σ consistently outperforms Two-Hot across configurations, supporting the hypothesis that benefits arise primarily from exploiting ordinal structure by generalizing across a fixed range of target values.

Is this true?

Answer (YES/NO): YES